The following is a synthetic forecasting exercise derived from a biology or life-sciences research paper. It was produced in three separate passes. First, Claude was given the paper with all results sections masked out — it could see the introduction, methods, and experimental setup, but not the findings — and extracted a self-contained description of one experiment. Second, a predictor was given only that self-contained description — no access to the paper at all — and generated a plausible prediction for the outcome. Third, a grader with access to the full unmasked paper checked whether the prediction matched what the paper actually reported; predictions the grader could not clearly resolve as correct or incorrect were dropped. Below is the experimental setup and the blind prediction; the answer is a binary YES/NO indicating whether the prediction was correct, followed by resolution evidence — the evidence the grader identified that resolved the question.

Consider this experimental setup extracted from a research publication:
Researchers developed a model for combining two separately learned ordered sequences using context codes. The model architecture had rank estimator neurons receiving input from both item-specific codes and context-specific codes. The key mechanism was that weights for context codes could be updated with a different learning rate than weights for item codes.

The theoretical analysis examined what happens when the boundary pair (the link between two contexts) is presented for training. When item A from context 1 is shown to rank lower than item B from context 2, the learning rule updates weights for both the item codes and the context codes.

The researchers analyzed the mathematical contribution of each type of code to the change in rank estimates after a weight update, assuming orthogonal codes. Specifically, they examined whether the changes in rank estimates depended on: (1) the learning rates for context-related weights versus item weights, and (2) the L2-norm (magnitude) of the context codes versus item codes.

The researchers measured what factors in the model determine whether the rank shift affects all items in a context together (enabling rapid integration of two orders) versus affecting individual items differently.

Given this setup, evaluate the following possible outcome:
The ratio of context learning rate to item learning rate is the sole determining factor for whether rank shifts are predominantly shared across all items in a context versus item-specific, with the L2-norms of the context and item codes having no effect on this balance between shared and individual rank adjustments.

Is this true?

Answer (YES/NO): NO